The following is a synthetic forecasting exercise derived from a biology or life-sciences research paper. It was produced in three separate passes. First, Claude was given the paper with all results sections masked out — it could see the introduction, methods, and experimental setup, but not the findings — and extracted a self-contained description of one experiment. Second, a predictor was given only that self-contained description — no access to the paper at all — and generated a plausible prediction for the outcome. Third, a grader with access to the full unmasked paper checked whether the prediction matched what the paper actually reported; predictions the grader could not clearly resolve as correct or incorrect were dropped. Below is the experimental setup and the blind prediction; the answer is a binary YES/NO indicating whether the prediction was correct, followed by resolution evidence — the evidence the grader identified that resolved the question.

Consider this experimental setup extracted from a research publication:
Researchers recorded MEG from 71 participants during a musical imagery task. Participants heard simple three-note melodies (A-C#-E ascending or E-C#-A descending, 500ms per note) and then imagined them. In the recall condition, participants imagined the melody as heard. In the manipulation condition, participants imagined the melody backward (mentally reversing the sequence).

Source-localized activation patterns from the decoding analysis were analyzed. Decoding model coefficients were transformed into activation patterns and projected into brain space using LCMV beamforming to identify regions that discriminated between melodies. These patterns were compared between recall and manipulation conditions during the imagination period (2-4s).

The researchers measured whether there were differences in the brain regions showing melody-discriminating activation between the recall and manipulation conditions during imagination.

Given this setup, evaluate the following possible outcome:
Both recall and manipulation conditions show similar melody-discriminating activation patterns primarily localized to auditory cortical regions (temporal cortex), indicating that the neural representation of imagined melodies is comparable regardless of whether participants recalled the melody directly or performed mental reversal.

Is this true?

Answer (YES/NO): NO